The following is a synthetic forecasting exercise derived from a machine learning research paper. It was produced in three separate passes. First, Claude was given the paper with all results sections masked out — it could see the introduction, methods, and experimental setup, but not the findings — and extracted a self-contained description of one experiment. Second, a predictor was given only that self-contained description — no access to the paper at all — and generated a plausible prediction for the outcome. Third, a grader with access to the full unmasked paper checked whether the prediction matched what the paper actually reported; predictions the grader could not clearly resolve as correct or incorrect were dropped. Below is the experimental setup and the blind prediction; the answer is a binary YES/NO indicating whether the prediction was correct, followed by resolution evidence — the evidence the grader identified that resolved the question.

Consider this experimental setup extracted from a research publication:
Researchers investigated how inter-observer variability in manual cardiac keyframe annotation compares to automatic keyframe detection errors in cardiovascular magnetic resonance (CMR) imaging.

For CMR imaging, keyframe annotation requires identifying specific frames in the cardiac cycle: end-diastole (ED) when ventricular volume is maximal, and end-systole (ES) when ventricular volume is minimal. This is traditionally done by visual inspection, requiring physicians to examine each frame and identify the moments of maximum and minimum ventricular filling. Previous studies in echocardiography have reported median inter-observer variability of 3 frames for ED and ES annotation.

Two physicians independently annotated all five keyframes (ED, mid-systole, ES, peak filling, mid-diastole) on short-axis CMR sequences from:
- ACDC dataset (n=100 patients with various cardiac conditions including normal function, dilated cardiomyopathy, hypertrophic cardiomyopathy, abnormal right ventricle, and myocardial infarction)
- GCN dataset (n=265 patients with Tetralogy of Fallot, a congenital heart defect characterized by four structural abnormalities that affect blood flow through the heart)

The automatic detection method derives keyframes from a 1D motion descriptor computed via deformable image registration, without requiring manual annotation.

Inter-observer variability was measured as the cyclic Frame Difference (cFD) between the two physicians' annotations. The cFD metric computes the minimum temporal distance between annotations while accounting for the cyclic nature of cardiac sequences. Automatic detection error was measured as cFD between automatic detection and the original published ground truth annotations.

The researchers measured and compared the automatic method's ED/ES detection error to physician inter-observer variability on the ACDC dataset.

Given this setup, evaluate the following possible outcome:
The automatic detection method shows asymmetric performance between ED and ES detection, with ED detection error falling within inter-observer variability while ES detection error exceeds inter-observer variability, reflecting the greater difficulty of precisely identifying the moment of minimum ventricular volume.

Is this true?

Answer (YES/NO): YES